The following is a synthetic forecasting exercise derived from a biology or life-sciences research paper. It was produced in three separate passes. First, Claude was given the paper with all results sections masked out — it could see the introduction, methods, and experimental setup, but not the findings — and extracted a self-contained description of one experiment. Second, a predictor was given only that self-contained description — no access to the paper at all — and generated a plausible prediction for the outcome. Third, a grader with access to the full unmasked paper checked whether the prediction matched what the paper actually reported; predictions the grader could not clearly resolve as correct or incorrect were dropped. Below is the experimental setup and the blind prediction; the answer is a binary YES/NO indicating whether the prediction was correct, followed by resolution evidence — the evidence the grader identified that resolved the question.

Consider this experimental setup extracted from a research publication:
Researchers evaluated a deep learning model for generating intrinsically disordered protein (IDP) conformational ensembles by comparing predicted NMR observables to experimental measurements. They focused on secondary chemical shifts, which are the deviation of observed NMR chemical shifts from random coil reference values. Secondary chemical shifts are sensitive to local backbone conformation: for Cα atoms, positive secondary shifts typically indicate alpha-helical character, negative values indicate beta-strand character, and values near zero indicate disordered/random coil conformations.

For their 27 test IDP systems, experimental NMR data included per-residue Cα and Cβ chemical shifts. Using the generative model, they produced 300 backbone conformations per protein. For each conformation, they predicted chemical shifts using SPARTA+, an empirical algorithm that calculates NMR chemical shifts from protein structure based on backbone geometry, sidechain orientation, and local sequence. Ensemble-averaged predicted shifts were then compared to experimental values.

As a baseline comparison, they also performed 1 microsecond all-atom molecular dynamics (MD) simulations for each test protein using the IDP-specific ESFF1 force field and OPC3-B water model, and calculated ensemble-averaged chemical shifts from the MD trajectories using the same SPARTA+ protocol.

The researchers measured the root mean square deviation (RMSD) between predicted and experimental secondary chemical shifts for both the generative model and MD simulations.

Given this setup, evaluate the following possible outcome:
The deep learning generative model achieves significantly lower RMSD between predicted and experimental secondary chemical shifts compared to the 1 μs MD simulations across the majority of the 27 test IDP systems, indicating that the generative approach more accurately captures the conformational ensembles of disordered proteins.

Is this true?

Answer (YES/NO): YES